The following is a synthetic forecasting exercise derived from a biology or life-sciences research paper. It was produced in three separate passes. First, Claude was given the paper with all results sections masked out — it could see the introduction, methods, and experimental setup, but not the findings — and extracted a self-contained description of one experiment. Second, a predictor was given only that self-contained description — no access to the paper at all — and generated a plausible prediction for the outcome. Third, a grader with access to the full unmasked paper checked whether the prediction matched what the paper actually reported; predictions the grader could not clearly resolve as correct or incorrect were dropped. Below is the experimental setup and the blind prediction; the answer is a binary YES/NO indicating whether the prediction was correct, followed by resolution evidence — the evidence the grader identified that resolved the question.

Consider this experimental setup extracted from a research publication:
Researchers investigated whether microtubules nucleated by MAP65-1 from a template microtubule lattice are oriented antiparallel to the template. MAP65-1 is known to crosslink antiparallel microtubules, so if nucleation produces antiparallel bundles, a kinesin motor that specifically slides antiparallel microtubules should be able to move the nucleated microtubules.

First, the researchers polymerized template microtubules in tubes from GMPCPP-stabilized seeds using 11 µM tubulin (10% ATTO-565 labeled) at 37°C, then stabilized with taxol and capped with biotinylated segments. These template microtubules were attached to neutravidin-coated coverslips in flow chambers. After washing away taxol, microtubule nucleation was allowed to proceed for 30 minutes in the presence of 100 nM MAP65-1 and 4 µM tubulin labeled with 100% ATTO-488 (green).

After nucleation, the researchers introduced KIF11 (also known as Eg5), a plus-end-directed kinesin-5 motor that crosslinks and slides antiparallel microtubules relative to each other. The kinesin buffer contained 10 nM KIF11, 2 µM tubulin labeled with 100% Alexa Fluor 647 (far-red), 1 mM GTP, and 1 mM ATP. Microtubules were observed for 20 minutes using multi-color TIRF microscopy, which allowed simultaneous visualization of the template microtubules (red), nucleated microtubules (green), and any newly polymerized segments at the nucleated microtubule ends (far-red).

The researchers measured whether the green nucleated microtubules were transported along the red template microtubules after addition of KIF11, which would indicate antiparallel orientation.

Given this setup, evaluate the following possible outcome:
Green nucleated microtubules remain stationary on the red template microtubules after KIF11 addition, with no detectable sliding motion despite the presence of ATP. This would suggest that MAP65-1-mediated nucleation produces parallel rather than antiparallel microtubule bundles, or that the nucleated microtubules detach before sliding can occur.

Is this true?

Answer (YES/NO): NO